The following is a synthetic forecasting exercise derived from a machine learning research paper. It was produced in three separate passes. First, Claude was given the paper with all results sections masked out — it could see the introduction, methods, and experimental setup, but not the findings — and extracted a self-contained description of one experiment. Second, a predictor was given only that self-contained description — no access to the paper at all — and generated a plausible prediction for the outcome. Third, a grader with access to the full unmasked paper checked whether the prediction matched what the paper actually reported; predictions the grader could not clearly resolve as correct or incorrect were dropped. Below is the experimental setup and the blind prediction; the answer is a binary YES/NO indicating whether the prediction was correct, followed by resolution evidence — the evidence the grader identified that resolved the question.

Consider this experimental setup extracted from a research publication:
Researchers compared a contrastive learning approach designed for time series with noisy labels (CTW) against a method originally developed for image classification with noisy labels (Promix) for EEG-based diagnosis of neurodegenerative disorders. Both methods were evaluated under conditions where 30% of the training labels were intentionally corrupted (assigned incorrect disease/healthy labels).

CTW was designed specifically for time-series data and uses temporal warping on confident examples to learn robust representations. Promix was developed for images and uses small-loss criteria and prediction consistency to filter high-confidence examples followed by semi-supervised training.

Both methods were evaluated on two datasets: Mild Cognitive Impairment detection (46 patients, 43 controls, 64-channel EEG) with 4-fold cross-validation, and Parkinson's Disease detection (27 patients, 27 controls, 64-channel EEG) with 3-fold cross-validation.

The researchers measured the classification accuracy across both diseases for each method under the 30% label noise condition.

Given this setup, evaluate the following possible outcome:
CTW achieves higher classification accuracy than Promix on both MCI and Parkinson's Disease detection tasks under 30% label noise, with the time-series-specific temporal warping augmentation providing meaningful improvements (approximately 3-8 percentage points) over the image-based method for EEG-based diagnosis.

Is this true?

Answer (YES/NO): NO